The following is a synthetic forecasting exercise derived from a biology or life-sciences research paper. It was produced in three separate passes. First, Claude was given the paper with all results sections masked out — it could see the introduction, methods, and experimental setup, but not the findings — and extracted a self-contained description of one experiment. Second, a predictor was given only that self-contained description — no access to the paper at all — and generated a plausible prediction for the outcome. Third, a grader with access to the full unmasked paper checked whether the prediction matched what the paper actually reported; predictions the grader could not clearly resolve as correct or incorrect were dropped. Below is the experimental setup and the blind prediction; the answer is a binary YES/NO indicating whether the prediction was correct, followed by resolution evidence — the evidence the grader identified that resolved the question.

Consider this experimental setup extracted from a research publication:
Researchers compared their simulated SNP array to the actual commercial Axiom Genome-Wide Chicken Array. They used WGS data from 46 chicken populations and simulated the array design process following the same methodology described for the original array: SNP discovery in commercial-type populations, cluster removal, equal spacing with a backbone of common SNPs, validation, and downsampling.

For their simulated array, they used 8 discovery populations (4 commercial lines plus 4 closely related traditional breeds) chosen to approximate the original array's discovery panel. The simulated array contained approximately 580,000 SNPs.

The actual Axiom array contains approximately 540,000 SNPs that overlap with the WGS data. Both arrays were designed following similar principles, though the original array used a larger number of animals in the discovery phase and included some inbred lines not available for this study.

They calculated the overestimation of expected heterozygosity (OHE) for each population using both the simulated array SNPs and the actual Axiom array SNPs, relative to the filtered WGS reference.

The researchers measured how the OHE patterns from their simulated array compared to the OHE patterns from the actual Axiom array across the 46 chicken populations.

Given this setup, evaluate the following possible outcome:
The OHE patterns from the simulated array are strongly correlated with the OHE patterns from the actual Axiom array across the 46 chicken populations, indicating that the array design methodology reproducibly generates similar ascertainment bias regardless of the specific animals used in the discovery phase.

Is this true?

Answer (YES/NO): YES